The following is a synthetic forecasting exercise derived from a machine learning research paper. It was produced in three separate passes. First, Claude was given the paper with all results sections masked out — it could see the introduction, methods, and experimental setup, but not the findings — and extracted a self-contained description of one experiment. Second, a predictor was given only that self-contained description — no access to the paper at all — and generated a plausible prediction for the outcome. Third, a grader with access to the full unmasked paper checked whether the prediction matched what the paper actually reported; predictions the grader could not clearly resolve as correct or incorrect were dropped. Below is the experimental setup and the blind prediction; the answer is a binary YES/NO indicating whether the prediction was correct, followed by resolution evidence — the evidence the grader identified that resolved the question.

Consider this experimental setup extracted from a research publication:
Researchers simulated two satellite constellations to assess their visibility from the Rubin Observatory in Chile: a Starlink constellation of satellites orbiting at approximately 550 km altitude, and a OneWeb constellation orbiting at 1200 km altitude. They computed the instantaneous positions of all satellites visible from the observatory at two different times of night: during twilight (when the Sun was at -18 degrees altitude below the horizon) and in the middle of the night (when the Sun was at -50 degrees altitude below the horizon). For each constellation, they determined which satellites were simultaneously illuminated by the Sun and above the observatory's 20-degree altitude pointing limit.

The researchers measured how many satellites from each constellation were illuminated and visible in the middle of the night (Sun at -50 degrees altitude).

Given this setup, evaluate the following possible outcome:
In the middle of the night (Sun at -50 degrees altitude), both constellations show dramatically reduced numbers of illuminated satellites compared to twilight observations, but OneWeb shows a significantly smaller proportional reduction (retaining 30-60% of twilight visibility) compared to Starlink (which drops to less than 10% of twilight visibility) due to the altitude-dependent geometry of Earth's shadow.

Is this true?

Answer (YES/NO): NO